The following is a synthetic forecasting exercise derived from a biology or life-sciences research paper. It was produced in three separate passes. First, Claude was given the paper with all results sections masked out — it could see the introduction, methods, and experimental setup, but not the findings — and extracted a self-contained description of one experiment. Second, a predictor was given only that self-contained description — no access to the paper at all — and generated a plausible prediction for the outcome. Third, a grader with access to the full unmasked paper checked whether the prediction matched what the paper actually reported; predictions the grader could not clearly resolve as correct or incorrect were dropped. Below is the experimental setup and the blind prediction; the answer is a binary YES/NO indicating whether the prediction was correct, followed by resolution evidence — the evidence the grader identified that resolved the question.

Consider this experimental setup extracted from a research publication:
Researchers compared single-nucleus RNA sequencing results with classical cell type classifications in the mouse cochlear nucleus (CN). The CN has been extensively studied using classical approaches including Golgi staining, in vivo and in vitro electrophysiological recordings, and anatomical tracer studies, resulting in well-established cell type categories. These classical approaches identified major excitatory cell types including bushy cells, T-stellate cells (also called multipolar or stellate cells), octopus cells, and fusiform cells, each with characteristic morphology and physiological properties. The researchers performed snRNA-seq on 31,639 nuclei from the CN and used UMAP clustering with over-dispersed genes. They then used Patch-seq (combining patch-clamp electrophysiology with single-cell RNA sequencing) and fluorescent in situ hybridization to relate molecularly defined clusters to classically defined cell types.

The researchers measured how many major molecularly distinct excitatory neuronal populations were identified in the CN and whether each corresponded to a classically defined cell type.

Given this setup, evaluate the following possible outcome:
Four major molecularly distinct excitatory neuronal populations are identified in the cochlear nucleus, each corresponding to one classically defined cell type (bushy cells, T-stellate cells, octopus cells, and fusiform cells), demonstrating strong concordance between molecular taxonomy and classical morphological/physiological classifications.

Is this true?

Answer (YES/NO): NO